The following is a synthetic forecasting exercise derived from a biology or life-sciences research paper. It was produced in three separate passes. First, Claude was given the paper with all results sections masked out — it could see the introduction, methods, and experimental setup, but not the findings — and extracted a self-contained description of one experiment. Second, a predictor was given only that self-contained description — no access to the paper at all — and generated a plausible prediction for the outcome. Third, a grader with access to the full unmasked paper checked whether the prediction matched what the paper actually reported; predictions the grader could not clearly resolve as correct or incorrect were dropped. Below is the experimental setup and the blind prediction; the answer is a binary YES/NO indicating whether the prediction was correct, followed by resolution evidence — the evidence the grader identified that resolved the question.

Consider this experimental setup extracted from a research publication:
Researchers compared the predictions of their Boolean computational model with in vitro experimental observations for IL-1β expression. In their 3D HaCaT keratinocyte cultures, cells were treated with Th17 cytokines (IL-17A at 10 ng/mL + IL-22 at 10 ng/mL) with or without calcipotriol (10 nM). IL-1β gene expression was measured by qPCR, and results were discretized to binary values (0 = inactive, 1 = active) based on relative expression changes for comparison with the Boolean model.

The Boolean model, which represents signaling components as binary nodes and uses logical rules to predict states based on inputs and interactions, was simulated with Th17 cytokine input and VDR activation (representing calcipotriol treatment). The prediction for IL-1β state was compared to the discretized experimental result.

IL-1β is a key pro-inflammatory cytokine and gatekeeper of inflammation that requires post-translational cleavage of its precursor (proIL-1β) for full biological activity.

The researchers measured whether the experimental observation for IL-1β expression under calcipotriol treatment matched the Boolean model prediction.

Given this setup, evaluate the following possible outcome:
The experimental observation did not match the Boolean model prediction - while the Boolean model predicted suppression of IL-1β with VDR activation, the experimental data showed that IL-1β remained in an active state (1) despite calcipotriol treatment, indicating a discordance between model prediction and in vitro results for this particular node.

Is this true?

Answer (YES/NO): YES